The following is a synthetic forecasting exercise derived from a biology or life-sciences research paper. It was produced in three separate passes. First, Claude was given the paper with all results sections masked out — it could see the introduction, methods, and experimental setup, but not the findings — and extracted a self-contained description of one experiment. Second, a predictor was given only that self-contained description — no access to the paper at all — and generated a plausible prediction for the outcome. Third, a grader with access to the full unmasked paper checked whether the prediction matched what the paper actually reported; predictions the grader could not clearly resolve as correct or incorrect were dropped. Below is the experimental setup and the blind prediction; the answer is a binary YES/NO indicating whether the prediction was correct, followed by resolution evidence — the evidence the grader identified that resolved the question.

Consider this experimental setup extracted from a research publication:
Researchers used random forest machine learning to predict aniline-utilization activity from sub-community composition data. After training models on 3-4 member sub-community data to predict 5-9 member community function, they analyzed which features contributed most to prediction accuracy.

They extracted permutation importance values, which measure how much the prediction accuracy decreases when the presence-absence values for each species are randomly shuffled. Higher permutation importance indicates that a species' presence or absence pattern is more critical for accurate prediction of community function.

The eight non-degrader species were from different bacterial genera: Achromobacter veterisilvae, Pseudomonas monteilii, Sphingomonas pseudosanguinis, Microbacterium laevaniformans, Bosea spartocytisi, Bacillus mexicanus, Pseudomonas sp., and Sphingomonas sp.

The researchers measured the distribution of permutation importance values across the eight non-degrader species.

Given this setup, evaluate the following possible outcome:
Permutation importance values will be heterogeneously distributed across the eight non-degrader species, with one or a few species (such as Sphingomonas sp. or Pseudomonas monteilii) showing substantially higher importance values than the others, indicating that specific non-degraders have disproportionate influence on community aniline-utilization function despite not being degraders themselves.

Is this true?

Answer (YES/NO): YES